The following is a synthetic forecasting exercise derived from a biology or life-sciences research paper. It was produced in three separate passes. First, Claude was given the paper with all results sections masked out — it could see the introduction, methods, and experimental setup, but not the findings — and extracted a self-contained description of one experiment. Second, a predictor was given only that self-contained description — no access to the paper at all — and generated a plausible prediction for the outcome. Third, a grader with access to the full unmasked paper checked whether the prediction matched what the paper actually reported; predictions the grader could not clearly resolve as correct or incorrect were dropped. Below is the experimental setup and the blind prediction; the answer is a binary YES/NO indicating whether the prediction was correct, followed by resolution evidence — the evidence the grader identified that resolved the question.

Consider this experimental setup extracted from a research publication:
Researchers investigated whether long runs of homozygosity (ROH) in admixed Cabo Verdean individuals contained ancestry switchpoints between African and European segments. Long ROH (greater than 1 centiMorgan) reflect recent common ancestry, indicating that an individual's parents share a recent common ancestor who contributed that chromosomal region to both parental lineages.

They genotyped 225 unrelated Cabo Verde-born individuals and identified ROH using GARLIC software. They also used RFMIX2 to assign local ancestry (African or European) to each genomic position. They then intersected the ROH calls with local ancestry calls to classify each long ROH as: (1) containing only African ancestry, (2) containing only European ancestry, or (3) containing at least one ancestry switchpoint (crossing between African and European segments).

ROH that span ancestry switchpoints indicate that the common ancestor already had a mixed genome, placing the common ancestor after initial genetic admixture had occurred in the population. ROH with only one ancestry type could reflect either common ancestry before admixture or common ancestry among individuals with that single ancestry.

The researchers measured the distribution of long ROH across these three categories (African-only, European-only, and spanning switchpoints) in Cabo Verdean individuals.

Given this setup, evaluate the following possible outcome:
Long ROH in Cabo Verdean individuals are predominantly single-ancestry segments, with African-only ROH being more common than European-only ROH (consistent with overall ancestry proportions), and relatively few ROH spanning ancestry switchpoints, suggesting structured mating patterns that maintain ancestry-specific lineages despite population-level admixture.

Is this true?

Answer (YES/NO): NO